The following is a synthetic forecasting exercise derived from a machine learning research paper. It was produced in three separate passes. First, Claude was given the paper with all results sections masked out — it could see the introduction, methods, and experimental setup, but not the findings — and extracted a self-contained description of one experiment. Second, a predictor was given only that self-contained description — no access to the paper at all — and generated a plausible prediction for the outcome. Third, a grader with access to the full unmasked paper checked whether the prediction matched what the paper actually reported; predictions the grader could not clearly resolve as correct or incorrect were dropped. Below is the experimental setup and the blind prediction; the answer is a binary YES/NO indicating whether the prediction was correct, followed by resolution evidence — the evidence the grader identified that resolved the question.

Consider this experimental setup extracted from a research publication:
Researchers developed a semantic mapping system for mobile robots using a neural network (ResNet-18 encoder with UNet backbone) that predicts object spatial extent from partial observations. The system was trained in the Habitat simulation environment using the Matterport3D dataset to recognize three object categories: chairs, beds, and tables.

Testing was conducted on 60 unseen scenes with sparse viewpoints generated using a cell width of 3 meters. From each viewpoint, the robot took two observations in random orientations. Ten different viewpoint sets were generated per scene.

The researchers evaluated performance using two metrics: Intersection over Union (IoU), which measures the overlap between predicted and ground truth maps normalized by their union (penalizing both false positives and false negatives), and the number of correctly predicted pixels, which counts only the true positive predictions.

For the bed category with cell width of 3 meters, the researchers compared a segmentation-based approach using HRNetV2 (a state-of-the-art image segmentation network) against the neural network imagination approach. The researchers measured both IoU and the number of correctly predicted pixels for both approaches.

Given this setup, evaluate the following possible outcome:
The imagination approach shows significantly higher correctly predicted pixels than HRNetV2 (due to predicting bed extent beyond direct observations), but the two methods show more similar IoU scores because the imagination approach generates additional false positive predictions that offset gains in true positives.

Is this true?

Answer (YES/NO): YES